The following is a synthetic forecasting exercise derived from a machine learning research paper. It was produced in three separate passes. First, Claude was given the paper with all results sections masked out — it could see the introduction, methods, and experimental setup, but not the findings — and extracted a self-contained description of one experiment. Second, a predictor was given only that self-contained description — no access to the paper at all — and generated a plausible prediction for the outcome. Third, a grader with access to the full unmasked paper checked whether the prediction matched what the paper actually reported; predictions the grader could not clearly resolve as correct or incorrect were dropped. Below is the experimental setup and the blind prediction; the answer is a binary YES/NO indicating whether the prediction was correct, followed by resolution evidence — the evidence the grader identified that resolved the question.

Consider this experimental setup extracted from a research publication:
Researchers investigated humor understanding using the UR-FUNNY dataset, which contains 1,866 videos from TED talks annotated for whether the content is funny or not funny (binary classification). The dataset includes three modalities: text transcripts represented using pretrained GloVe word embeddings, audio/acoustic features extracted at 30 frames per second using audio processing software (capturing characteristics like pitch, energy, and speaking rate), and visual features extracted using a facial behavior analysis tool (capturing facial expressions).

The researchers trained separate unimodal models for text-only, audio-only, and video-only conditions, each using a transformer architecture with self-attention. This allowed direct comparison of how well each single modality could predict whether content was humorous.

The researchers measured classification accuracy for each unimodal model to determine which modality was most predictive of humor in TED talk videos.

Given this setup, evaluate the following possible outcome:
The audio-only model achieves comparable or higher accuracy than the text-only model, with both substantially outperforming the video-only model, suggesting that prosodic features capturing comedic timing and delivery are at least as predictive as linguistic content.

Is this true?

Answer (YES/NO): NO